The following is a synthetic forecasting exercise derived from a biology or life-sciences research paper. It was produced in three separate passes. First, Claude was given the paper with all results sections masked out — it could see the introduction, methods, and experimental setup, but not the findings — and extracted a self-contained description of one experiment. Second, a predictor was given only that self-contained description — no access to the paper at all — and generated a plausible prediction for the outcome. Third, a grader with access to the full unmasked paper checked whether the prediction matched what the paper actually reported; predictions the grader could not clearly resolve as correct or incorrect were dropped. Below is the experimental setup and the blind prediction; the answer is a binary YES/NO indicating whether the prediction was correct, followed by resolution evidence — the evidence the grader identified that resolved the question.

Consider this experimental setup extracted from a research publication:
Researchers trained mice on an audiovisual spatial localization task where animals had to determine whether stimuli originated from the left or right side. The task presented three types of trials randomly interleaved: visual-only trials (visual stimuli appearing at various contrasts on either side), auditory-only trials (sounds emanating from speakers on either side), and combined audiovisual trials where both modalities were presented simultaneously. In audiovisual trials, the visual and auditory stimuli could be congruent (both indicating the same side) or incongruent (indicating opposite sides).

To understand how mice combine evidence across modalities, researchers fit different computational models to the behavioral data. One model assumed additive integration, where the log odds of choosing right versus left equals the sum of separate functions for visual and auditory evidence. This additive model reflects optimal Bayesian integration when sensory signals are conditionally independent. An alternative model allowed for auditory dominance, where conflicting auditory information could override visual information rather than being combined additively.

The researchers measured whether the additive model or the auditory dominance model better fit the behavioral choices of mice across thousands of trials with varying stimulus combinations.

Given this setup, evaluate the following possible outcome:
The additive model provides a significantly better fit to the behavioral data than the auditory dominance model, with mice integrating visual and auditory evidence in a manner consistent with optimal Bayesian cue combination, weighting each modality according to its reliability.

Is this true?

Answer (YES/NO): YES